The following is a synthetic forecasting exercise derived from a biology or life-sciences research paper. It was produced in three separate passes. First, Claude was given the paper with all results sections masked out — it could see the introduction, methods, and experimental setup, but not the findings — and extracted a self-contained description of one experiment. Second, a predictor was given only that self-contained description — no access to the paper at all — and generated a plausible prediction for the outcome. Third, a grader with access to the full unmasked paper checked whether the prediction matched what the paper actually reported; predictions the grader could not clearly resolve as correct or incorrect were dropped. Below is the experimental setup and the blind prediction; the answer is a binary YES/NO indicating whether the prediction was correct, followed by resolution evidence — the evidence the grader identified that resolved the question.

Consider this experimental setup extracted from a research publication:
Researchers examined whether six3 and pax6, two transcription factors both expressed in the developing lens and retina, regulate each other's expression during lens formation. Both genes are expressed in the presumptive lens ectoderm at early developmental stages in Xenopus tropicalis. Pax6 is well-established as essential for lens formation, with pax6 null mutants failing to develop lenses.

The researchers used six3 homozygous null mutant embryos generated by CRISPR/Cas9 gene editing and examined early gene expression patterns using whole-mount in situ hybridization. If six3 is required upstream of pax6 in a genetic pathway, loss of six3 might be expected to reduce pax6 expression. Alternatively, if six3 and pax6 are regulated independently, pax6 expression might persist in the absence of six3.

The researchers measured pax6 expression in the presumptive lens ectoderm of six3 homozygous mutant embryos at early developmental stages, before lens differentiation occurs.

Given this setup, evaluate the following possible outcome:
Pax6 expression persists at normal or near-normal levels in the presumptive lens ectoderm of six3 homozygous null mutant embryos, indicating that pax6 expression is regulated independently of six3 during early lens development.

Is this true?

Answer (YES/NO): YES